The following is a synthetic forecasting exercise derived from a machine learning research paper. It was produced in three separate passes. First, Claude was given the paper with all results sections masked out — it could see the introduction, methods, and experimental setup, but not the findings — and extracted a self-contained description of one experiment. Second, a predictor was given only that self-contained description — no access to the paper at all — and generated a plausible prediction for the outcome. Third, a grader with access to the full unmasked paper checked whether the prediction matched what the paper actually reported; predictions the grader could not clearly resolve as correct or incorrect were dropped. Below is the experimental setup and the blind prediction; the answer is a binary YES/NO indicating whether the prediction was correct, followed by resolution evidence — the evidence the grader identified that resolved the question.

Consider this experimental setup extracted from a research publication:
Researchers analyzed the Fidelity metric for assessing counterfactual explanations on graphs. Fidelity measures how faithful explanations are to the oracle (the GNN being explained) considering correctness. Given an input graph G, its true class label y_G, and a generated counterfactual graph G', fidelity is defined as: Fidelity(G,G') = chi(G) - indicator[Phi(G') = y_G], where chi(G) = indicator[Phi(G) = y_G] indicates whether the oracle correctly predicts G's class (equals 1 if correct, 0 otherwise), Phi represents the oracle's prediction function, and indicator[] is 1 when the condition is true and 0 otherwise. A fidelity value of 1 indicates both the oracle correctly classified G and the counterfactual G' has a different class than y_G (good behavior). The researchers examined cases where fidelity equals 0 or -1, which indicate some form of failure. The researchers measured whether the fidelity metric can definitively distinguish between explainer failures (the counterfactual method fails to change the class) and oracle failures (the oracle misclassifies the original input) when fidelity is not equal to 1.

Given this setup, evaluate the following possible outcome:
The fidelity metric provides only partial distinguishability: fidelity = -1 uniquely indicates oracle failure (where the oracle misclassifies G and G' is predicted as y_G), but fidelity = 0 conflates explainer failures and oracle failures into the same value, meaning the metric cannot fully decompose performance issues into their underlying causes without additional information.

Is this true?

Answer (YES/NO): NO